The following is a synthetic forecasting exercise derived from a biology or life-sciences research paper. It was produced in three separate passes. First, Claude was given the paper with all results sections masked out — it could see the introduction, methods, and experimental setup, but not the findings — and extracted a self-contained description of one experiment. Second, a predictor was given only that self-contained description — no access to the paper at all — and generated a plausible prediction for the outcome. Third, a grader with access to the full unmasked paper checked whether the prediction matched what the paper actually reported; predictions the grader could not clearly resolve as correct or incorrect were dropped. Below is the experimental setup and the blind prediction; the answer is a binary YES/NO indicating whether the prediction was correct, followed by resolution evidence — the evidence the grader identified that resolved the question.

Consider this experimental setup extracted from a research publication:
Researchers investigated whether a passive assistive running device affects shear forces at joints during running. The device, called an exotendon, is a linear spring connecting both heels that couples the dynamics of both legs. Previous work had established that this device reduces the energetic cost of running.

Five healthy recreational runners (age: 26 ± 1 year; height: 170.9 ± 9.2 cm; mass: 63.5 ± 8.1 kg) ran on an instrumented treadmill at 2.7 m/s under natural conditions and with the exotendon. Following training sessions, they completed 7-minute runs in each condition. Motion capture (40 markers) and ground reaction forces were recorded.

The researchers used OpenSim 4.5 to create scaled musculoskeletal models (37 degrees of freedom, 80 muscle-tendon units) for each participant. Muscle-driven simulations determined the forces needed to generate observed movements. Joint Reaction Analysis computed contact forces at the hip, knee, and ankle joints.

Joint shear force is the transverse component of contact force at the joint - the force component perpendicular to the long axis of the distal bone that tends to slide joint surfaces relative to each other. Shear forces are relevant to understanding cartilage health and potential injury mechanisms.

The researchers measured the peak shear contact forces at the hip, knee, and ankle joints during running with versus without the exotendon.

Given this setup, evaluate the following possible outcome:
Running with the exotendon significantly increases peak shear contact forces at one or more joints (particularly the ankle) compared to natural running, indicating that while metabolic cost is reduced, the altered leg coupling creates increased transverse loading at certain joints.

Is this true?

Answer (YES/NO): NO